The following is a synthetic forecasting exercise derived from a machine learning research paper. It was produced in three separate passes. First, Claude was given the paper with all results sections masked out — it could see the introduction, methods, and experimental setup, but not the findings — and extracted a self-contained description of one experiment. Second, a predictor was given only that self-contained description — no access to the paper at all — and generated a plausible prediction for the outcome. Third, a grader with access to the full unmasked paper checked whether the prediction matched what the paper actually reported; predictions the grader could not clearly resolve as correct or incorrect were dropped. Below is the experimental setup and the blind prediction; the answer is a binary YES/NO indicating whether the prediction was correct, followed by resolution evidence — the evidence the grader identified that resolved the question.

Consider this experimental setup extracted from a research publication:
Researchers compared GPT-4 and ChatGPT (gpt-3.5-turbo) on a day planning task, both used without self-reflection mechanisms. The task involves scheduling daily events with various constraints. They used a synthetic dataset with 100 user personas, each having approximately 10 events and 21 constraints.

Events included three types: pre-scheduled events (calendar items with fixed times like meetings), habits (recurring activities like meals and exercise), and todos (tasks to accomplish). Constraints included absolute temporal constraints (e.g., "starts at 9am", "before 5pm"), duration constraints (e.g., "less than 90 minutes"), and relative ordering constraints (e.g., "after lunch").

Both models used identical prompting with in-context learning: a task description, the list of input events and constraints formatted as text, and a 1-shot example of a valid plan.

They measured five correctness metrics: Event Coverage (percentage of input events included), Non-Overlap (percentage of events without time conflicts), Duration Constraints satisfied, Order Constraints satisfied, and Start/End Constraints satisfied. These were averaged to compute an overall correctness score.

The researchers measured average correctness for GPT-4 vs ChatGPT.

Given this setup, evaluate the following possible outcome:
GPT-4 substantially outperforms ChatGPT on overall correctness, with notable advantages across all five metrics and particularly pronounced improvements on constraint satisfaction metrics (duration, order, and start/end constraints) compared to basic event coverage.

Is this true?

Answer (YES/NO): NO